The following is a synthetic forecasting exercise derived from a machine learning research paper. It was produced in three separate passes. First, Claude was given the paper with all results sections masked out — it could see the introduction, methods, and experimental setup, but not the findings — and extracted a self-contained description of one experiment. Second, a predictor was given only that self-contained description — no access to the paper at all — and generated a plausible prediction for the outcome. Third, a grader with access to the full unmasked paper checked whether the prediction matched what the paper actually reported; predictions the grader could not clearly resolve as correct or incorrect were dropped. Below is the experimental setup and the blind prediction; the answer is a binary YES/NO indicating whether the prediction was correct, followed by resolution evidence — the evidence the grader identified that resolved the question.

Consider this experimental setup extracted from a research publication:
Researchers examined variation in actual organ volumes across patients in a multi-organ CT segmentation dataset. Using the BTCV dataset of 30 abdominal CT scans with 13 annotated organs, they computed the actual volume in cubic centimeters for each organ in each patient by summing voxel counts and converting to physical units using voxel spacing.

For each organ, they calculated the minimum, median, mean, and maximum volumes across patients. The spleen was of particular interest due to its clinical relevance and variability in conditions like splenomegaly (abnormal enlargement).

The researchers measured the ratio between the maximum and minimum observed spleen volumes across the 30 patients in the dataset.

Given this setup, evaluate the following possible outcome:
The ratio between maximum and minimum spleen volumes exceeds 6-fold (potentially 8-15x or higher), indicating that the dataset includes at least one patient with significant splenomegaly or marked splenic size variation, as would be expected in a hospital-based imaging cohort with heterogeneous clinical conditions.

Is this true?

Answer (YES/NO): YES